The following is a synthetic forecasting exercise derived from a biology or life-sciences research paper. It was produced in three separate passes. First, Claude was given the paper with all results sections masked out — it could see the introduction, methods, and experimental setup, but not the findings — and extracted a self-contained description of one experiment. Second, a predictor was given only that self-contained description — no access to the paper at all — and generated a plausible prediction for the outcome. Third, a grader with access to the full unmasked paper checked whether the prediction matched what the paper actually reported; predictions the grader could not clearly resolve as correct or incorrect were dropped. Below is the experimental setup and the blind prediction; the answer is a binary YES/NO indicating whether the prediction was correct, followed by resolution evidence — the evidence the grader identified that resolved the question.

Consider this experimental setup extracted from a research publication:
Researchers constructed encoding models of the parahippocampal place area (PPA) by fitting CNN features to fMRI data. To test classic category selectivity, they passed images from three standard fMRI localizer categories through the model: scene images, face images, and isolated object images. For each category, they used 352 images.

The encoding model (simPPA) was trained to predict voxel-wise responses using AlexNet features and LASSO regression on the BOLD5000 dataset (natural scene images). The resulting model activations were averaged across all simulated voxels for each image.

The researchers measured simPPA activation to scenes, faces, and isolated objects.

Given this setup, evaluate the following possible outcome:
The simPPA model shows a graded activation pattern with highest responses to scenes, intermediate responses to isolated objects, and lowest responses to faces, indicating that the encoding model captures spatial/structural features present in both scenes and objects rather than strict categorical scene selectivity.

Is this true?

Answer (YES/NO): YES